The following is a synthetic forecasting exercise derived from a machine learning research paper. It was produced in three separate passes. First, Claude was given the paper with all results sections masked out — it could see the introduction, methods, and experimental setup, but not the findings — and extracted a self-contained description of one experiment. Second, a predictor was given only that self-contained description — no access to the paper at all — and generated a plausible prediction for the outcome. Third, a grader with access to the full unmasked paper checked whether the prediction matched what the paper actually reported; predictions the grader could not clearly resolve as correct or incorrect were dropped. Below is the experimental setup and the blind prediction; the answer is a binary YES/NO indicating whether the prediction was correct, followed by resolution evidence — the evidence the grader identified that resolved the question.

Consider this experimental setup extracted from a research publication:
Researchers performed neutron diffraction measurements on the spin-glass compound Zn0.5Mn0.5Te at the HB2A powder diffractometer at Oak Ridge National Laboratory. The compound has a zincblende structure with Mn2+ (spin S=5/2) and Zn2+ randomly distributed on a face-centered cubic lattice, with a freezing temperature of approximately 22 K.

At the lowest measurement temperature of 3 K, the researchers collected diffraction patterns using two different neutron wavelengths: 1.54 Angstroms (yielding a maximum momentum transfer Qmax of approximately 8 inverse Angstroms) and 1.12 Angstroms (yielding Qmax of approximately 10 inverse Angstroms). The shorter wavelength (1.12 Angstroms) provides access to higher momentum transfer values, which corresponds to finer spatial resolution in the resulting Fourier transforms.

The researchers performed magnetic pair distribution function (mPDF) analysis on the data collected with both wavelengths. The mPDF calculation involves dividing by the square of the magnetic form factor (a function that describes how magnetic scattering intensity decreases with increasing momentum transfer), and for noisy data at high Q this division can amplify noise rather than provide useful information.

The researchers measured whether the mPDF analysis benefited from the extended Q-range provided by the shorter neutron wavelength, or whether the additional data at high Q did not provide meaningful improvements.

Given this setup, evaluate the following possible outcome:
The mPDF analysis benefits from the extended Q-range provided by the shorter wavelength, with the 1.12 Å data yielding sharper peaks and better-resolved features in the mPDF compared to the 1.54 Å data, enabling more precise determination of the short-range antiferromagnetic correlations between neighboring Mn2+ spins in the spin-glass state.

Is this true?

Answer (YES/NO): NO